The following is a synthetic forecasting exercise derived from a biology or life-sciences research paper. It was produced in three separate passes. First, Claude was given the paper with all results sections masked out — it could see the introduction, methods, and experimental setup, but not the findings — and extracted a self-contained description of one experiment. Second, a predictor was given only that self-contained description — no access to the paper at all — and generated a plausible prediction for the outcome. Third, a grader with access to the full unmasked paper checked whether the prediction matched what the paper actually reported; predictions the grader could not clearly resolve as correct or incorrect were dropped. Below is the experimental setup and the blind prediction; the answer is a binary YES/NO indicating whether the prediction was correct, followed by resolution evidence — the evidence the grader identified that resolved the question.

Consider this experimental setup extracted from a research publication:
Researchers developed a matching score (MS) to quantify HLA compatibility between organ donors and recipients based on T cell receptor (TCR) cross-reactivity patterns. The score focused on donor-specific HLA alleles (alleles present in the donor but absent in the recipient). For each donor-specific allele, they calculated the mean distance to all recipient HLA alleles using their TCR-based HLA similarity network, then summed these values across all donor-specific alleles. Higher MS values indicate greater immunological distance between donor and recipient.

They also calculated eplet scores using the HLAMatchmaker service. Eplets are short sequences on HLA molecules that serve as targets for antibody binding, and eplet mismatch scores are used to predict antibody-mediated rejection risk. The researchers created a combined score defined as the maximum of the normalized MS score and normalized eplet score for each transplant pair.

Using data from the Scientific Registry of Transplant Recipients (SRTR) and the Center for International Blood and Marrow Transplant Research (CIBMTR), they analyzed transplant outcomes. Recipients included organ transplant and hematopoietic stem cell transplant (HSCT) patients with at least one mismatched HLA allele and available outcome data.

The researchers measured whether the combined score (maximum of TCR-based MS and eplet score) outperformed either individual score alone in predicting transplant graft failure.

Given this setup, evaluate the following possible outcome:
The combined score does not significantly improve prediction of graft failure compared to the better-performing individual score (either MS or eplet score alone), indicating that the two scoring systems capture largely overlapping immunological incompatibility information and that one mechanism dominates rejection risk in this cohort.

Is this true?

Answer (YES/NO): NO